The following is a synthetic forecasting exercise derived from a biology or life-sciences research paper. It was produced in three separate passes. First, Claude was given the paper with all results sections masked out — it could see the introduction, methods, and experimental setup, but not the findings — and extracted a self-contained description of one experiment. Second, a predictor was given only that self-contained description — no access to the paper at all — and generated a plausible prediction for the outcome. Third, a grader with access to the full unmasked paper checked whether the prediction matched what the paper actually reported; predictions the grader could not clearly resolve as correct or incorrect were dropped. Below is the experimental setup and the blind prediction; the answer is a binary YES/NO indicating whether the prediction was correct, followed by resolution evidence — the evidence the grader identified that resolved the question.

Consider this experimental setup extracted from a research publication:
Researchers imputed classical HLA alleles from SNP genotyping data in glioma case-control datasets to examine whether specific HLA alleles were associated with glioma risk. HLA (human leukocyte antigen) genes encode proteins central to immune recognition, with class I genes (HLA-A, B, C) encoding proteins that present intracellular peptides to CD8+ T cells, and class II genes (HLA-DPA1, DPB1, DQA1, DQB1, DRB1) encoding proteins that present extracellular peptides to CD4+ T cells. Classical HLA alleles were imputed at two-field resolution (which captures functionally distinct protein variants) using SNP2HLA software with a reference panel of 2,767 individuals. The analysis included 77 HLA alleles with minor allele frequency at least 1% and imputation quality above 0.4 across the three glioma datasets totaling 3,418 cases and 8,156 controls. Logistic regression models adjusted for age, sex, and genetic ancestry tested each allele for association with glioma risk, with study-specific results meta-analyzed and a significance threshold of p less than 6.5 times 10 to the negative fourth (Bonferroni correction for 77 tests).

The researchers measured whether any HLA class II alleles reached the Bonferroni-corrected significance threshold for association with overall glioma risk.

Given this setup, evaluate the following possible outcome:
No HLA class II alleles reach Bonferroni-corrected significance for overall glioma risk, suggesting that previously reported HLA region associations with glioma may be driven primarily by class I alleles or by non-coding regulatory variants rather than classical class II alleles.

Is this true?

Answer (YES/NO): NO